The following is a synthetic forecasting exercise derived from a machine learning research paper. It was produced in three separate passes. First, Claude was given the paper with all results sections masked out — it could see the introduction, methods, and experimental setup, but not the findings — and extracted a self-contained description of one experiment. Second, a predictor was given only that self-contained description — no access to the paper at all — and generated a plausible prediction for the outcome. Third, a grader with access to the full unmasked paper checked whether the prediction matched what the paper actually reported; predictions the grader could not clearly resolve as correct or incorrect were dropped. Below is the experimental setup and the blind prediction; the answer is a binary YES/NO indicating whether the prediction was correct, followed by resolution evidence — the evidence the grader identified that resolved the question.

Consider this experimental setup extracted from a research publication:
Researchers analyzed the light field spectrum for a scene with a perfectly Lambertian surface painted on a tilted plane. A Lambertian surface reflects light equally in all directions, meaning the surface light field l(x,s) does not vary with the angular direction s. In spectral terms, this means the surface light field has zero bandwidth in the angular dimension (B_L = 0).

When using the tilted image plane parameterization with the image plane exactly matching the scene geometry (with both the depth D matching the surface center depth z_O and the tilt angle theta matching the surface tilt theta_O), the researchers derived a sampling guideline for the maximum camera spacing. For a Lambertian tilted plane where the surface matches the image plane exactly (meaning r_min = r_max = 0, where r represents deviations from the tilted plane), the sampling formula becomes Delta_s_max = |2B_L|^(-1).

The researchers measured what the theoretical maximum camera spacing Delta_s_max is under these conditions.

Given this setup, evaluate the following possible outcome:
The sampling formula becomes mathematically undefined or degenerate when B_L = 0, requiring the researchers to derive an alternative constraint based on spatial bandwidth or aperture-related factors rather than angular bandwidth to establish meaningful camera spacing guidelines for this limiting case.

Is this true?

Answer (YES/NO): NO